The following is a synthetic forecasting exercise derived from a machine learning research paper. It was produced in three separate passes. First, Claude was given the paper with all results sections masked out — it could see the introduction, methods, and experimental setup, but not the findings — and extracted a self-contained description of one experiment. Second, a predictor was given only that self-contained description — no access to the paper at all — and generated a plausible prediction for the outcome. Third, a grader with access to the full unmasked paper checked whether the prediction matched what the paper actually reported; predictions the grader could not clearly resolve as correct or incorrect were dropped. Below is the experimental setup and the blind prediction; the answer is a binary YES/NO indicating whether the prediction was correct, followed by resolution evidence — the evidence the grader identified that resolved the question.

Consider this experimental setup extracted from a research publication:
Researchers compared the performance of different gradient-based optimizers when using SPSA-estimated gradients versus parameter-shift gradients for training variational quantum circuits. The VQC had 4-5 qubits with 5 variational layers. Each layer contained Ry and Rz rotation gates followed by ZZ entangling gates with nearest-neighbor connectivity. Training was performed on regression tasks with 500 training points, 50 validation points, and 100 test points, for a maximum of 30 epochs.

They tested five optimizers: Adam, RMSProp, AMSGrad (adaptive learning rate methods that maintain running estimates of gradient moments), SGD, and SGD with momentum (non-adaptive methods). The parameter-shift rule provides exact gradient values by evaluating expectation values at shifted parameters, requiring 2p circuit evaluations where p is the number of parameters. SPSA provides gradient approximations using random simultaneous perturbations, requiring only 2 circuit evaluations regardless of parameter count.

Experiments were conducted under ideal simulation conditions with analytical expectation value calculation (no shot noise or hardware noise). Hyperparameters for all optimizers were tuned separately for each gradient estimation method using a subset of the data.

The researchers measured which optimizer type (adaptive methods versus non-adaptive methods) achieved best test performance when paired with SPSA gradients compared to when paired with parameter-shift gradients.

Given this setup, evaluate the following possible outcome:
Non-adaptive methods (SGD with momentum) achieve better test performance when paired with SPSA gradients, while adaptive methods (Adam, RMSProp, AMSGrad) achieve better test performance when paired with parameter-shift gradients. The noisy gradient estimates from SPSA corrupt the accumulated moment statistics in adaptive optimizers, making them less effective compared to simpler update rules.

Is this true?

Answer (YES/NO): NO